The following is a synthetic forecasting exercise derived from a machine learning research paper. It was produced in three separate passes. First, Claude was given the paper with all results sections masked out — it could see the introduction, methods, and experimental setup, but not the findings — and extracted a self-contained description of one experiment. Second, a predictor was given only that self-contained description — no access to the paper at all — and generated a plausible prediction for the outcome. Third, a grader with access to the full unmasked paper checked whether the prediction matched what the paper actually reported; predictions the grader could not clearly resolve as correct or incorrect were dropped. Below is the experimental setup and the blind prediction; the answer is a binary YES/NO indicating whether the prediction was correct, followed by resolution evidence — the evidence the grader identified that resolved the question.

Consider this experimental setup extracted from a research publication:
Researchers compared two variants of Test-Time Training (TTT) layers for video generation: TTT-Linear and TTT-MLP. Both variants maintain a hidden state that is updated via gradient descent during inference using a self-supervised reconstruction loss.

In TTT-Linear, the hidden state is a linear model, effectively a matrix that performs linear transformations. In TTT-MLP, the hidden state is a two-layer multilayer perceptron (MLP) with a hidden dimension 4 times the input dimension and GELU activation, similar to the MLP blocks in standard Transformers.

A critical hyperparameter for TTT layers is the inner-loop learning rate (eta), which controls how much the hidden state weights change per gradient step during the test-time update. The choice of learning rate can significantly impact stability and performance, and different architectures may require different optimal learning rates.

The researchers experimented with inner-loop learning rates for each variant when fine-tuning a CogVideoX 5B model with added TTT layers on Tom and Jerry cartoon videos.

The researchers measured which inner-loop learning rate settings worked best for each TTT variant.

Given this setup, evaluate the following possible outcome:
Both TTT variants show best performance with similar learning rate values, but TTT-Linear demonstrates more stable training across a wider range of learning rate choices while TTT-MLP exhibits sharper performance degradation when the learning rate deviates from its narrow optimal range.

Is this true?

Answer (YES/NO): NO